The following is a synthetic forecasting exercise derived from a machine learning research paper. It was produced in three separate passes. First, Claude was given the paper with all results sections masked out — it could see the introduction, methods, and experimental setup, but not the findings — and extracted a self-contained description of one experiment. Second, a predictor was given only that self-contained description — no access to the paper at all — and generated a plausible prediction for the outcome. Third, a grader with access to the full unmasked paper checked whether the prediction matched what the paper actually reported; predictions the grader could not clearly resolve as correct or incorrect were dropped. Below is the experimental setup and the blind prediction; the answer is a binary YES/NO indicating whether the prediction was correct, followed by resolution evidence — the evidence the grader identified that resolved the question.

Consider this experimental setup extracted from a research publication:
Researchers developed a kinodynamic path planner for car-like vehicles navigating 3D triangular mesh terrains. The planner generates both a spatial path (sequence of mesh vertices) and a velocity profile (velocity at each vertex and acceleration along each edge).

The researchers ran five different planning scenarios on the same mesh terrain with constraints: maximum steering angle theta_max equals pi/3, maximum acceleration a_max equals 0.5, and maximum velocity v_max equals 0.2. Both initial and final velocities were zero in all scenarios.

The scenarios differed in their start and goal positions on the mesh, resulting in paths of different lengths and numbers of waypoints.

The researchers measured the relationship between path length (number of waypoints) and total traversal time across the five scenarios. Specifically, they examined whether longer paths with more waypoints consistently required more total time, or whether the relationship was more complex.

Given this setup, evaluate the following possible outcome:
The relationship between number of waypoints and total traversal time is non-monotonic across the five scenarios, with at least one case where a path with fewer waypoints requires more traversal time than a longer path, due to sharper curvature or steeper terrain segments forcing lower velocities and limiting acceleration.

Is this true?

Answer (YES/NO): YES